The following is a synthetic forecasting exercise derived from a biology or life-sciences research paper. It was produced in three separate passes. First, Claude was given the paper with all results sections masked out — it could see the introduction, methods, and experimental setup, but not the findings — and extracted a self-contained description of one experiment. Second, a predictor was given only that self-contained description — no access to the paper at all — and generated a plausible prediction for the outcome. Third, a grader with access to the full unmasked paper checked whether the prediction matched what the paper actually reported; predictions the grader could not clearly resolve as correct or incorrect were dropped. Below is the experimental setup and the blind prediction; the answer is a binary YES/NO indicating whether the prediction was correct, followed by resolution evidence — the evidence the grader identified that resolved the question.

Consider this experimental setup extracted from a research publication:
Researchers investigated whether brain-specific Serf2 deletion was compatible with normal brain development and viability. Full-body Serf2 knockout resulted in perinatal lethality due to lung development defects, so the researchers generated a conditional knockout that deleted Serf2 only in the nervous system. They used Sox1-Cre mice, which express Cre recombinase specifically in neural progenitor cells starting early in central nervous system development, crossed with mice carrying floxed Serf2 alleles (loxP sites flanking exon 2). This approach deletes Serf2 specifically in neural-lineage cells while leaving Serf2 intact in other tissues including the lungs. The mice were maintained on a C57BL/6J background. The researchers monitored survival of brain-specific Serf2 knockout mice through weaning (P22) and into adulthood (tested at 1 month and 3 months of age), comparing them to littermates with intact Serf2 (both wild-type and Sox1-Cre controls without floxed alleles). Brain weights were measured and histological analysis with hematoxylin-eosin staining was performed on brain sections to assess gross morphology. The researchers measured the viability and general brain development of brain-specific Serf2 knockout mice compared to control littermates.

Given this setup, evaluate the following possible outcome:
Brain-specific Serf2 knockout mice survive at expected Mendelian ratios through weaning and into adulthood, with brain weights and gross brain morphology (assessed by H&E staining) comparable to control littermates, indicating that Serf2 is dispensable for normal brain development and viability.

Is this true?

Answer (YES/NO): NO